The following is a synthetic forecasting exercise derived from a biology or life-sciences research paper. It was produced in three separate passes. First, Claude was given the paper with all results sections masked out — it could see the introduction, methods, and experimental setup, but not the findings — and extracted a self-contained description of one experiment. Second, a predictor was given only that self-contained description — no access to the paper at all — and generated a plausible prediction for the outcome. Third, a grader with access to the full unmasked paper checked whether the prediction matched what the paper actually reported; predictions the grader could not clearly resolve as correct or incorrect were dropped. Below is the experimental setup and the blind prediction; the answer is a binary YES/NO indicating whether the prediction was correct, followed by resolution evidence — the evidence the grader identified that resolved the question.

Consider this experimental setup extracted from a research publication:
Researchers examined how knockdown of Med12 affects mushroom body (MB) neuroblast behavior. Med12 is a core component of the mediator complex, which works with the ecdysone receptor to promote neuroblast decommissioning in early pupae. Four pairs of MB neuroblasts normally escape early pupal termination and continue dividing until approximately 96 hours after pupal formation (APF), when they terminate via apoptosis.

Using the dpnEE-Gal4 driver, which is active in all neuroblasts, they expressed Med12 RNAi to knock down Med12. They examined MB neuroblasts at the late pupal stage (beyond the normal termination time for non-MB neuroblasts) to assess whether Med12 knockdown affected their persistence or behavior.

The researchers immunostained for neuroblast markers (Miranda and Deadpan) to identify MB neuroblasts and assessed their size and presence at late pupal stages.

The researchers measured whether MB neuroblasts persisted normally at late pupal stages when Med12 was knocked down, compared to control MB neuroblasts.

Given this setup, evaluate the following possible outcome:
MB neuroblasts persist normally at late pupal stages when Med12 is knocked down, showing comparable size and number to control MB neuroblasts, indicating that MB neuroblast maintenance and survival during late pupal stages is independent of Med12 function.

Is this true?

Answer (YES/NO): NO